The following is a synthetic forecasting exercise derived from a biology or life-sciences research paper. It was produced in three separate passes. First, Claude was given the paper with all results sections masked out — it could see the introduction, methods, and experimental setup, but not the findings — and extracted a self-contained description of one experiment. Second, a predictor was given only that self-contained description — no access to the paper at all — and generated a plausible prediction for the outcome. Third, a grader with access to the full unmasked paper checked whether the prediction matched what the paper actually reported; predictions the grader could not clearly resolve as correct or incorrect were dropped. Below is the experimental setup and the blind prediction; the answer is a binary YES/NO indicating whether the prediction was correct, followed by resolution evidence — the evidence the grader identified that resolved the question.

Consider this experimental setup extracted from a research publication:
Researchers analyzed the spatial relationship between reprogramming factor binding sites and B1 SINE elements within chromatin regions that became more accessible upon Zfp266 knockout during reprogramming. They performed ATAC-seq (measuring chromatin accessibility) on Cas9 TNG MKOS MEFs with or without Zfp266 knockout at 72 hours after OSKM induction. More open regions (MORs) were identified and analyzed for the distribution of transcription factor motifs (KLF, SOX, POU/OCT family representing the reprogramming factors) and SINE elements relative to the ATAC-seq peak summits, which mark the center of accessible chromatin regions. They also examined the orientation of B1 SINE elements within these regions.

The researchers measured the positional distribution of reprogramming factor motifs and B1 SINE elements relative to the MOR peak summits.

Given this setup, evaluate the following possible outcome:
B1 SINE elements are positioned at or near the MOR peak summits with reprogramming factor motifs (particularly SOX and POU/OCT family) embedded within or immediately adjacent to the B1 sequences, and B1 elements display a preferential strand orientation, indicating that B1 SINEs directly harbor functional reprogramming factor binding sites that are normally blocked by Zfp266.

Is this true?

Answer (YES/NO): NO